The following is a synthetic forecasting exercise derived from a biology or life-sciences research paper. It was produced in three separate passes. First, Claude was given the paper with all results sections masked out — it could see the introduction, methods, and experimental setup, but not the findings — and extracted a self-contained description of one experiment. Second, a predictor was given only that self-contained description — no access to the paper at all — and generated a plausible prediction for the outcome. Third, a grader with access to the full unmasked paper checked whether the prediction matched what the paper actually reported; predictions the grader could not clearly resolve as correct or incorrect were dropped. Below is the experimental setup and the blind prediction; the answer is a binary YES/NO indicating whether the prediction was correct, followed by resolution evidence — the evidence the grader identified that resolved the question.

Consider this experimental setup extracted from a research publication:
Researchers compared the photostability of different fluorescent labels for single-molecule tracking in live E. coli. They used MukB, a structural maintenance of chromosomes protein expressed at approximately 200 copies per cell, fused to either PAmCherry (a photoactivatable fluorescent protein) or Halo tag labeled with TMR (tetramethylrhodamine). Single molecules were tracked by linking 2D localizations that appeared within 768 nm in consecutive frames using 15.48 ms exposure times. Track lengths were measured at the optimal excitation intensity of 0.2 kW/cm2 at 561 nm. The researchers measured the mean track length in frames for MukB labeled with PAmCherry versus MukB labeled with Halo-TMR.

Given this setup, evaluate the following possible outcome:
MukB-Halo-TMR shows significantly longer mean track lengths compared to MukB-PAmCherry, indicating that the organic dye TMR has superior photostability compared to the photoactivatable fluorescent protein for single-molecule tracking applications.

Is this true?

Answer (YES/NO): YES